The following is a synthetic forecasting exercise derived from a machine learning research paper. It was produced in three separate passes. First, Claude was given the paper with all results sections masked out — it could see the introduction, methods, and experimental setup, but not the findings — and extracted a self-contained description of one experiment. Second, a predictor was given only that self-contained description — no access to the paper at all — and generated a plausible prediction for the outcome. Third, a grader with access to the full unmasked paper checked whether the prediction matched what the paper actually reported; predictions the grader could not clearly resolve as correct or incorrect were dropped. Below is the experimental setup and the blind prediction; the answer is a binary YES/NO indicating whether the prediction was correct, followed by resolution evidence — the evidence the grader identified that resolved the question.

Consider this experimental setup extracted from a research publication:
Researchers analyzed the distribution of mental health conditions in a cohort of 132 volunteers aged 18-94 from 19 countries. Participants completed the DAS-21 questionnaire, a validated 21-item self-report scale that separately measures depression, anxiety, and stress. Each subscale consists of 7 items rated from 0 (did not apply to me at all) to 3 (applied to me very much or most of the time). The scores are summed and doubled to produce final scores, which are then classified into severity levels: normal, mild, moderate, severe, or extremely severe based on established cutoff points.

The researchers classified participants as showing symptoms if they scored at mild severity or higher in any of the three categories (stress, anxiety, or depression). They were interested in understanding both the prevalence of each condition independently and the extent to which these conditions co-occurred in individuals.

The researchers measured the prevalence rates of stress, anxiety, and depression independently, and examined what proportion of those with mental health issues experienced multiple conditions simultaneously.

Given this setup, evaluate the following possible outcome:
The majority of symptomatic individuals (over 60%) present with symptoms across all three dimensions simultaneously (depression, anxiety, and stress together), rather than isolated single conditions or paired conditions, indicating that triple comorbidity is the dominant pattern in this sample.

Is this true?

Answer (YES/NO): NO